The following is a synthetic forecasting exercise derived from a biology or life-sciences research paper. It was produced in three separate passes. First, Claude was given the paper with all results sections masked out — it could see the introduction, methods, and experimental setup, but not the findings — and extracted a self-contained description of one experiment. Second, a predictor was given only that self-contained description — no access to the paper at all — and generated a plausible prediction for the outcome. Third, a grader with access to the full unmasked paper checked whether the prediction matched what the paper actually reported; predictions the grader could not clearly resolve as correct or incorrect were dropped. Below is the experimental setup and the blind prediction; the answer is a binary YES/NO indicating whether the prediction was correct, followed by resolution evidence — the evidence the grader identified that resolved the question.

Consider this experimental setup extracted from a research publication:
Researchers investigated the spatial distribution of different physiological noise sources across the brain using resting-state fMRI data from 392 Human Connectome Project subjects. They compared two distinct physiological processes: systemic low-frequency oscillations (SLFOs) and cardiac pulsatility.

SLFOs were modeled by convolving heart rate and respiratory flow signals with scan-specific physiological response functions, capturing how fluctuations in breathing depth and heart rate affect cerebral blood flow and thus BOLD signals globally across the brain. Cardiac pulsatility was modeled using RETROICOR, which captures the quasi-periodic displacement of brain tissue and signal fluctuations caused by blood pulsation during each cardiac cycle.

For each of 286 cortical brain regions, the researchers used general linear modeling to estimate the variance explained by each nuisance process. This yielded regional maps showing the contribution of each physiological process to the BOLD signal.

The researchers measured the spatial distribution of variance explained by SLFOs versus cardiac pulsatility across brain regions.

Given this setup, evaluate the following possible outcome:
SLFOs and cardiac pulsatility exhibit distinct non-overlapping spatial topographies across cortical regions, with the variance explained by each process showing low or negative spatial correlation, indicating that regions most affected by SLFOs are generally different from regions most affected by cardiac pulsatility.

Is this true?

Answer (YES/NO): YES